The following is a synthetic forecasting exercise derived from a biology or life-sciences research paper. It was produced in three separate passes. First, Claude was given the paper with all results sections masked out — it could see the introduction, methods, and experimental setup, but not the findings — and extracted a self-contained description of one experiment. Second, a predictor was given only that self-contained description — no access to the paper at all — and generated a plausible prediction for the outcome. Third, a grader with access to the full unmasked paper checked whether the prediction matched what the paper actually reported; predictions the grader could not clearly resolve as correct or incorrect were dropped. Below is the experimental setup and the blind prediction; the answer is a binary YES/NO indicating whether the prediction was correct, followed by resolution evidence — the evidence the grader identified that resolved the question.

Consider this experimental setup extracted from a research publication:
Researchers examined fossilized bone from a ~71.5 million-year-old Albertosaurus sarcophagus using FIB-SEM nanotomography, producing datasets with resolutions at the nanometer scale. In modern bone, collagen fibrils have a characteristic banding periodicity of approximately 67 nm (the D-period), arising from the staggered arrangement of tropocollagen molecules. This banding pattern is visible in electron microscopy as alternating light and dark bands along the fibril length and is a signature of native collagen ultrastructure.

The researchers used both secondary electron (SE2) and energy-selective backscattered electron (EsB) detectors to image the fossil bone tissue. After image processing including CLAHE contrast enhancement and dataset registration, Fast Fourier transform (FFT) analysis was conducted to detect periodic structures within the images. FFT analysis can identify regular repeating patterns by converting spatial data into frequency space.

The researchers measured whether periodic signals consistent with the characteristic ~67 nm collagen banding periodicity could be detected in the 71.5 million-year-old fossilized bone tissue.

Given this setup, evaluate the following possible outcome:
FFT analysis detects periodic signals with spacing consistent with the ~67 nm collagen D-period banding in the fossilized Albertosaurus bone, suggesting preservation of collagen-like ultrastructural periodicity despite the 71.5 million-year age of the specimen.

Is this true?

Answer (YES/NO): YES